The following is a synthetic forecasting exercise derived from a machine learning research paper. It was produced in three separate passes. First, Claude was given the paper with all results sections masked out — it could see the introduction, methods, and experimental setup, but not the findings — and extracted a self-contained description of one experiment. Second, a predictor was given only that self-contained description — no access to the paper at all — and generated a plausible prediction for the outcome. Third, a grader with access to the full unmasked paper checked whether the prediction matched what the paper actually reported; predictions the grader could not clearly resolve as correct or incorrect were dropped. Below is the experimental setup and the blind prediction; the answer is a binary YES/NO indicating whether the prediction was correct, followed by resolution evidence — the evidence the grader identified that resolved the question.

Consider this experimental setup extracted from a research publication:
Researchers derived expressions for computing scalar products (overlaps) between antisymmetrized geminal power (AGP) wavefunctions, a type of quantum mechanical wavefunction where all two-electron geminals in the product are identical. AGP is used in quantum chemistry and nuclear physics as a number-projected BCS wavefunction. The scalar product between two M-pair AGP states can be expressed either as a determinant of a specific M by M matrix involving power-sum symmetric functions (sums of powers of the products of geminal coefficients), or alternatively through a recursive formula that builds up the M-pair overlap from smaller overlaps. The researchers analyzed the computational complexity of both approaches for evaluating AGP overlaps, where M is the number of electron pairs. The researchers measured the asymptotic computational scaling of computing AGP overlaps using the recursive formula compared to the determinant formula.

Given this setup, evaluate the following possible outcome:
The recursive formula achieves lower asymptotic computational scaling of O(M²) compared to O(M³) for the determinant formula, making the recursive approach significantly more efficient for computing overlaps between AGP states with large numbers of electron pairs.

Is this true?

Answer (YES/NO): YES